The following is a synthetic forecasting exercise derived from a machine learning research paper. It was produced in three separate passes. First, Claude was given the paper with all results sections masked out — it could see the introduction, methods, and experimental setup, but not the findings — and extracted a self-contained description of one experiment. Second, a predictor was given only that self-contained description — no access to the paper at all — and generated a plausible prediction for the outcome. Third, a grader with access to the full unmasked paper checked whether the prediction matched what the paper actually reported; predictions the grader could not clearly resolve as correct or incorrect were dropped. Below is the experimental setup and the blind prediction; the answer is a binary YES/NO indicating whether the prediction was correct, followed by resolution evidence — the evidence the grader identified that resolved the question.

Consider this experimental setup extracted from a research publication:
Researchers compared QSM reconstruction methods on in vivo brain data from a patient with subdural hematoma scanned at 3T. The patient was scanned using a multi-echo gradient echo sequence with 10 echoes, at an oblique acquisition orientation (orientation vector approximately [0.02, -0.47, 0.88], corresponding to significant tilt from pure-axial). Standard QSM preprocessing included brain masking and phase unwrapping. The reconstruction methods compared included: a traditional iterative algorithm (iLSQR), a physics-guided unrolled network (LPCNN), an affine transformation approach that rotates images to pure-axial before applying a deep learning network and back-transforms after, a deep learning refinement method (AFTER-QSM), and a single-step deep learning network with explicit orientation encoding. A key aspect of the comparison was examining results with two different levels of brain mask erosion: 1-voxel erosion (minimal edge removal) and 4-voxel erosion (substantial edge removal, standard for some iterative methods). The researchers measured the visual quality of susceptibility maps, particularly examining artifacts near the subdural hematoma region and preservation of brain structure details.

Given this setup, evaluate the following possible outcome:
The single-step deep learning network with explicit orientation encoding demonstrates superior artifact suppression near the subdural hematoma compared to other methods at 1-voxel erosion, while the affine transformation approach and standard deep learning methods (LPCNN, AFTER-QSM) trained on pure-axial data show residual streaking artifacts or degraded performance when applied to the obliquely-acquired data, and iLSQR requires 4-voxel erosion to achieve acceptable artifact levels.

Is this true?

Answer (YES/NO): YES